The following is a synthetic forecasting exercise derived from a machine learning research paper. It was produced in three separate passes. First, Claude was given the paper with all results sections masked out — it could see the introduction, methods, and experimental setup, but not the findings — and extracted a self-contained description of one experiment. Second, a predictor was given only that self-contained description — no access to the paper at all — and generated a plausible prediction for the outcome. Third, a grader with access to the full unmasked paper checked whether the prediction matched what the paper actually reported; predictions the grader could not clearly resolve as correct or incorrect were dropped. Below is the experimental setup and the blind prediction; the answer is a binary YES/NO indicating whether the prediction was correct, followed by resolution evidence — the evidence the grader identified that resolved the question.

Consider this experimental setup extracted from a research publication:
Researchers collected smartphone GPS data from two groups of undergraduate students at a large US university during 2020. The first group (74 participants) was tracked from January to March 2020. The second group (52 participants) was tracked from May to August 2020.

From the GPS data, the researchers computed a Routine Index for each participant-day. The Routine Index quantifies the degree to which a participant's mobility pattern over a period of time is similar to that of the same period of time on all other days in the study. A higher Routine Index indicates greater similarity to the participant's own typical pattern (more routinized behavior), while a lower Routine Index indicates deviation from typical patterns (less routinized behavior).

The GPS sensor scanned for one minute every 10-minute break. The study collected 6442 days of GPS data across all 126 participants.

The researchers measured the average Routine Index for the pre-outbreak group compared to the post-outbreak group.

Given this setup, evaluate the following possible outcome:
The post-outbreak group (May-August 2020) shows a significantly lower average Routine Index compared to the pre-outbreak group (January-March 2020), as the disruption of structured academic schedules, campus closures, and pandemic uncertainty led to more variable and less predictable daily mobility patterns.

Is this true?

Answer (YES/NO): NO